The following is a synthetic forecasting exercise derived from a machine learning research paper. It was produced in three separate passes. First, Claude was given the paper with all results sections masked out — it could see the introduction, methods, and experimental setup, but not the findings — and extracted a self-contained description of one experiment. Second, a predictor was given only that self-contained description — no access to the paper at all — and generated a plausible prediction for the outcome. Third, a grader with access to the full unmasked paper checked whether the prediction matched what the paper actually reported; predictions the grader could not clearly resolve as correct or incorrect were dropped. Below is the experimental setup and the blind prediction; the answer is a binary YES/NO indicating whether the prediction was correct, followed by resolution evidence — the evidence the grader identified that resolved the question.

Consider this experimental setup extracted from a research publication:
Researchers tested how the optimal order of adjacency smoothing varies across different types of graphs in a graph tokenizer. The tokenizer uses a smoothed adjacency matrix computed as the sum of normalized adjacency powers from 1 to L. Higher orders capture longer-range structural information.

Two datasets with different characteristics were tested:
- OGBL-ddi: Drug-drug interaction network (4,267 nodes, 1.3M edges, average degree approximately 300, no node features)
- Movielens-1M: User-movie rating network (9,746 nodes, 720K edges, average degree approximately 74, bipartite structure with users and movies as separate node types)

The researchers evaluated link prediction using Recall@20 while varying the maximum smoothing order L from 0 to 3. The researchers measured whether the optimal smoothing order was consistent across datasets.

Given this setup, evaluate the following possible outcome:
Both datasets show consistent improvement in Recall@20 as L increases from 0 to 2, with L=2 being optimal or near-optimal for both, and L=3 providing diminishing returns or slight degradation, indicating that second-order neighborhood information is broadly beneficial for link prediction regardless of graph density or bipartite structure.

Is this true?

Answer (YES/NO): NO